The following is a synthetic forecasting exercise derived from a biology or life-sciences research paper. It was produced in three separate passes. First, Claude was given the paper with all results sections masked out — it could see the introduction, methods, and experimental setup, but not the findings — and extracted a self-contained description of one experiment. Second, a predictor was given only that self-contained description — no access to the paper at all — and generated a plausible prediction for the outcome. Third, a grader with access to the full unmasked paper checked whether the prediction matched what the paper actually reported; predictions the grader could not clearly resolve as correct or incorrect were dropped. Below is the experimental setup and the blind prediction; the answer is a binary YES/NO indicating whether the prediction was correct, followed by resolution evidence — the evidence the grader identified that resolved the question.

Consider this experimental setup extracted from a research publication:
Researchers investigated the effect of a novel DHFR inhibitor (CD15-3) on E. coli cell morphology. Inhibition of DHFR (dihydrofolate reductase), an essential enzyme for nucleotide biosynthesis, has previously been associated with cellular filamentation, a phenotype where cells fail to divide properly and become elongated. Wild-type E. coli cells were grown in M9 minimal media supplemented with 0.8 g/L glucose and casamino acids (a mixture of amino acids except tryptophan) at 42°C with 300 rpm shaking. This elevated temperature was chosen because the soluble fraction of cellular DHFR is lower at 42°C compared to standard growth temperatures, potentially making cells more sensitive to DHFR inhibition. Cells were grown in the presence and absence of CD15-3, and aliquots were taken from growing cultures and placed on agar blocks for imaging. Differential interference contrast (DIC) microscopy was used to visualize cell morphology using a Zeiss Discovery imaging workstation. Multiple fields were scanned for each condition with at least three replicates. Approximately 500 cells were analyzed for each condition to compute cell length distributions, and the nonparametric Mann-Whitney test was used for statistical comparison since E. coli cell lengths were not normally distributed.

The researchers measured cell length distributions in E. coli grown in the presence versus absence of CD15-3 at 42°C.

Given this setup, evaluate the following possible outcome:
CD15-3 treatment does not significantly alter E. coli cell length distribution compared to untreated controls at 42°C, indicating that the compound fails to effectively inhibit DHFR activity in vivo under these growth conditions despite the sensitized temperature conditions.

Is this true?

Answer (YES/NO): NO